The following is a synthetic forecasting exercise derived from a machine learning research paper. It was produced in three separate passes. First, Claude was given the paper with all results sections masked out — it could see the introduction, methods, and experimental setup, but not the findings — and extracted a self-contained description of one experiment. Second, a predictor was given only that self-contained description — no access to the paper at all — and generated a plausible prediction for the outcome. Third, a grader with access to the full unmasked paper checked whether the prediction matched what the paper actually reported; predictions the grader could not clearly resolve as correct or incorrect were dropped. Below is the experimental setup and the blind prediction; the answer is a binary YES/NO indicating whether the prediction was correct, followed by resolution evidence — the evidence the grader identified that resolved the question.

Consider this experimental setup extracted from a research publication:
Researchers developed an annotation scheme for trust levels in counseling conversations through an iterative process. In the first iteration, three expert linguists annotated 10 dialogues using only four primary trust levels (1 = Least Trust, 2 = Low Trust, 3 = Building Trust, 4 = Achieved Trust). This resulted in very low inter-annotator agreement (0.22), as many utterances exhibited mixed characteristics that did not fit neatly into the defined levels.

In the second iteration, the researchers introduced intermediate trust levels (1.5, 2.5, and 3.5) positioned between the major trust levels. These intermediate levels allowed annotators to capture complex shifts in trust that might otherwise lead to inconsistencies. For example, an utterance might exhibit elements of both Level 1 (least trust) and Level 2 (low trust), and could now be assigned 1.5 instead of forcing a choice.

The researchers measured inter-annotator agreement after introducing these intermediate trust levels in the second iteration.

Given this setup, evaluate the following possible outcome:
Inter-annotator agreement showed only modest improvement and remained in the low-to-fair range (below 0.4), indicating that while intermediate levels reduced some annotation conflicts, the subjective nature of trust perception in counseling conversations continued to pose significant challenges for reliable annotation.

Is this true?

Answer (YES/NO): NO